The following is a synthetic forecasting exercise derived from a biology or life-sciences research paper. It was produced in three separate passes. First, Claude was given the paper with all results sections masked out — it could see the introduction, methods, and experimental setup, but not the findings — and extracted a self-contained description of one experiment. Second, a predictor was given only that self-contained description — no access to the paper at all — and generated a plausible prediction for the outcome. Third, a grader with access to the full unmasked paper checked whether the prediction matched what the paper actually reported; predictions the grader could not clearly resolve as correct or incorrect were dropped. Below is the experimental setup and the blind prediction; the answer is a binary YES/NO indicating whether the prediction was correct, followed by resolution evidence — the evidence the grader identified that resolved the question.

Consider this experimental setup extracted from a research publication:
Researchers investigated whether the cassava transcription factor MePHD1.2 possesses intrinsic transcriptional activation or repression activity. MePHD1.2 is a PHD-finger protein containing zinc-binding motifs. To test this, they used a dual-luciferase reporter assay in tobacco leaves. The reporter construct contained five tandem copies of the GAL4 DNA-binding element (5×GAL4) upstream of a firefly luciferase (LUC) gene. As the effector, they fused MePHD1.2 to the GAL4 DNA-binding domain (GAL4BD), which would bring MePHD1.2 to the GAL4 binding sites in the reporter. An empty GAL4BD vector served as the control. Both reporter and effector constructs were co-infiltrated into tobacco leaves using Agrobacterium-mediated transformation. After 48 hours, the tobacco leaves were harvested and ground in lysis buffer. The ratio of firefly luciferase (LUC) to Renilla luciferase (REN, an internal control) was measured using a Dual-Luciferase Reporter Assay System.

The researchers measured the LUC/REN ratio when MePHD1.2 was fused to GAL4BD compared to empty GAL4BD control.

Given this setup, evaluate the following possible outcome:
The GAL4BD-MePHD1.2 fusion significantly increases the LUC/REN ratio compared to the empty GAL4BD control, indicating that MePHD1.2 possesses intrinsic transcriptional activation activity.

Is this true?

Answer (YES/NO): NO